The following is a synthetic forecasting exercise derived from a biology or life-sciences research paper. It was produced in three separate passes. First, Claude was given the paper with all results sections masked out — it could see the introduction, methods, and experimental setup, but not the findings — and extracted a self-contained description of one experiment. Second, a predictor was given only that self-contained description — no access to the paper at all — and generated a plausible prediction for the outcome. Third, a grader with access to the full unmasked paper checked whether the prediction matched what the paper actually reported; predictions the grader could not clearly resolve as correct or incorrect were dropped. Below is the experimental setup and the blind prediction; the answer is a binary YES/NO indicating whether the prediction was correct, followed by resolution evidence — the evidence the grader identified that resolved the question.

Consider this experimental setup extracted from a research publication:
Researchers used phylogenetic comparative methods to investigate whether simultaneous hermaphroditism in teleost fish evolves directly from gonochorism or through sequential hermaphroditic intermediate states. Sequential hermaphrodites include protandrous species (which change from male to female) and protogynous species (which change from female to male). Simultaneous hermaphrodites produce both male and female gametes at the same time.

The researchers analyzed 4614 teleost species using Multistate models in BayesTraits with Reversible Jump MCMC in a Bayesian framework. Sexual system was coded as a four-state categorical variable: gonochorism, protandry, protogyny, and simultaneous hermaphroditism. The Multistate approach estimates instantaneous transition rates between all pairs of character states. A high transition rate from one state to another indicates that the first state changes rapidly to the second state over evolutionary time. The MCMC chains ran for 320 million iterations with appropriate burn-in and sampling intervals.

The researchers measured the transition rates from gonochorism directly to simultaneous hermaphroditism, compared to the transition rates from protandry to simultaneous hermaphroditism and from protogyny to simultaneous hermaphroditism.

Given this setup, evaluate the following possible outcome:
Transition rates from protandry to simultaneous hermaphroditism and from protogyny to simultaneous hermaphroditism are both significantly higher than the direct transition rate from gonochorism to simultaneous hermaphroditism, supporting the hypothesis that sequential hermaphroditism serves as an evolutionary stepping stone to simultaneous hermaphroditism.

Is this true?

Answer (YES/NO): YES